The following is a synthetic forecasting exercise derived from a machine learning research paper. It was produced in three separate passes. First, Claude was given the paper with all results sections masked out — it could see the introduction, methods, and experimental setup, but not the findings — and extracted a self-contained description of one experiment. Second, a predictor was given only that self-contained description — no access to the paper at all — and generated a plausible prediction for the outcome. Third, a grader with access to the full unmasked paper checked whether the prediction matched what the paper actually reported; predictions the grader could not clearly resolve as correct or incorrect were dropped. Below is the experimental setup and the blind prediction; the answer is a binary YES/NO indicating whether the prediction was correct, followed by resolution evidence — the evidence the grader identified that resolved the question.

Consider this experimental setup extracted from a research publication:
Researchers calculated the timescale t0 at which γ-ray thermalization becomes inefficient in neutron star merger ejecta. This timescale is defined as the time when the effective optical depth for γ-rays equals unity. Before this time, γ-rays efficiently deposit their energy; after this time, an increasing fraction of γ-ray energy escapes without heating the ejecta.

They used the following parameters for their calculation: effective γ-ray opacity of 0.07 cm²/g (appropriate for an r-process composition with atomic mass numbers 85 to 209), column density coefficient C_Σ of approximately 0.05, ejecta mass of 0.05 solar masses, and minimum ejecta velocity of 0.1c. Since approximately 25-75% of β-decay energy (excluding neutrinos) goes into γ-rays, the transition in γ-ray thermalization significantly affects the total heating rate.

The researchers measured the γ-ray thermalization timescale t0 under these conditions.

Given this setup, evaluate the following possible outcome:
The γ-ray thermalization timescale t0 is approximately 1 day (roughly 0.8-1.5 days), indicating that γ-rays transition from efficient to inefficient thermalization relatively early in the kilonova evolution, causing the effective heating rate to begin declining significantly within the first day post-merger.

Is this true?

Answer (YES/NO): NO